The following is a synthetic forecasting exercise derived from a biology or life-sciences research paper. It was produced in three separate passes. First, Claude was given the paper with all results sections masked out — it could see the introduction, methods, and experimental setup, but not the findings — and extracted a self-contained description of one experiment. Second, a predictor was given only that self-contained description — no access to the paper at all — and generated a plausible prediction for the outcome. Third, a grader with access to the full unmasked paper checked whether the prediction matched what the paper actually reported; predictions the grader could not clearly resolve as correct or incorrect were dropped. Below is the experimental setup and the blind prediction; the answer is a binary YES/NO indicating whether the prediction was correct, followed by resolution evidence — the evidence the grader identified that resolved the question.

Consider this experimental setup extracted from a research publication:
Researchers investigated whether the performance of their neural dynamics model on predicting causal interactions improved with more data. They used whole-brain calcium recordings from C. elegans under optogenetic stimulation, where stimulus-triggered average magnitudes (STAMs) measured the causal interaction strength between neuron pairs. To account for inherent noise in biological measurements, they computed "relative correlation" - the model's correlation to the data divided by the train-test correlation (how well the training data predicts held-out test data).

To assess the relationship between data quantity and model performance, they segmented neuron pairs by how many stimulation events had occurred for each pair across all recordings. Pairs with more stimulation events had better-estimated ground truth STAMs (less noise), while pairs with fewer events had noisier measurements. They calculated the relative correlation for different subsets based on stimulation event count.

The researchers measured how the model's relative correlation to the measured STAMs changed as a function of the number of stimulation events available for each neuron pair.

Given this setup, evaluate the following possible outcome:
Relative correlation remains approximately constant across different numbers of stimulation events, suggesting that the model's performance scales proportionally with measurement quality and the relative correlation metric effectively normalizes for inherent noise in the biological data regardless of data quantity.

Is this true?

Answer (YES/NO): YES